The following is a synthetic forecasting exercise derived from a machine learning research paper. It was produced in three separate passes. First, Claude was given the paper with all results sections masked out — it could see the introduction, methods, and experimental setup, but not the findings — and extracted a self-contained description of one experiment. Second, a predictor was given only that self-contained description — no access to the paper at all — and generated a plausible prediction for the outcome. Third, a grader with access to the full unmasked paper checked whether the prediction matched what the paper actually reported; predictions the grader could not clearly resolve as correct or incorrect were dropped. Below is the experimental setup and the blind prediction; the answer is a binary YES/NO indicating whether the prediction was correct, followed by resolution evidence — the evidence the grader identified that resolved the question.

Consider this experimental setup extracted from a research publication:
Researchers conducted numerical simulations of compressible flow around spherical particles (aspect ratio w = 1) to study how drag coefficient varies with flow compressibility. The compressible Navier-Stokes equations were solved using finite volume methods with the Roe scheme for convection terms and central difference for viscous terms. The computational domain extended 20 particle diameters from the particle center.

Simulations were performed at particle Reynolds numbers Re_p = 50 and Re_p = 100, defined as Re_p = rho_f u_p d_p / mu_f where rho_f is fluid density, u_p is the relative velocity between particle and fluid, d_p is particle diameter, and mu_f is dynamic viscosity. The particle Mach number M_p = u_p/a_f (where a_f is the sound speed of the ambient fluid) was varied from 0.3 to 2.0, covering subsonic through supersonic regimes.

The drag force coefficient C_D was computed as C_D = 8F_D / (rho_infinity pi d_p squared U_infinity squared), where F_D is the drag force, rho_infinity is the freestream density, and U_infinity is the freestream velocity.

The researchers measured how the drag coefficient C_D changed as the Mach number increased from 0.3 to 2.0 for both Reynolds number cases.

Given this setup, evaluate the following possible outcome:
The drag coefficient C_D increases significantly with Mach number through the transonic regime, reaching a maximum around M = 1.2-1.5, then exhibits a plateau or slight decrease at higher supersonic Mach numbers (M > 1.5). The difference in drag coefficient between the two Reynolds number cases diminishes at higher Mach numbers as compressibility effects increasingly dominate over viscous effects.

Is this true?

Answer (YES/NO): NO